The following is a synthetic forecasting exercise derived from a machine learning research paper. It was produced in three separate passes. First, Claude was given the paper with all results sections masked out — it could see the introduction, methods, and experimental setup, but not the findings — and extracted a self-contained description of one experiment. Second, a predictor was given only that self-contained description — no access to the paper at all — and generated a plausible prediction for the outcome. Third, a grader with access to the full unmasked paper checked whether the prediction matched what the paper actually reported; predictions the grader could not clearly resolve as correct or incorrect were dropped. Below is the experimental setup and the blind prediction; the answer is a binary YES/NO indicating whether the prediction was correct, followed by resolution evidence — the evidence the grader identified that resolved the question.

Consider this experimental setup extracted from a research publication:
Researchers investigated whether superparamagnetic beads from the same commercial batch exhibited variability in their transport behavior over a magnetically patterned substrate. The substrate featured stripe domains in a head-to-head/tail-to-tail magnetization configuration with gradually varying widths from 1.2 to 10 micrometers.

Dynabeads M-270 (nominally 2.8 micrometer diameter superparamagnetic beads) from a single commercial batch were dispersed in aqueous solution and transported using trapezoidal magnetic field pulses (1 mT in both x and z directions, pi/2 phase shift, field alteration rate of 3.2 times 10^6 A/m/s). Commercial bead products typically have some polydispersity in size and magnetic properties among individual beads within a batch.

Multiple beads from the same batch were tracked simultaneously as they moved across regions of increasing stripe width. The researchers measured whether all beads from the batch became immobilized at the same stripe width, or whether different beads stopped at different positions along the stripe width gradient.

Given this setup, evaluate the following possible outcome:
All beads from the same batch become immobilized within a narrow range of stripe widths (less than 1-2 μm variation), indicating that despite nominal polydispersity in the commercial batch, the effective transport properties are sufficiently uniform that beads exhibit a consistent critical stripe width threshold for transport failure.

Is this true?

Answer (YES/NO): NO